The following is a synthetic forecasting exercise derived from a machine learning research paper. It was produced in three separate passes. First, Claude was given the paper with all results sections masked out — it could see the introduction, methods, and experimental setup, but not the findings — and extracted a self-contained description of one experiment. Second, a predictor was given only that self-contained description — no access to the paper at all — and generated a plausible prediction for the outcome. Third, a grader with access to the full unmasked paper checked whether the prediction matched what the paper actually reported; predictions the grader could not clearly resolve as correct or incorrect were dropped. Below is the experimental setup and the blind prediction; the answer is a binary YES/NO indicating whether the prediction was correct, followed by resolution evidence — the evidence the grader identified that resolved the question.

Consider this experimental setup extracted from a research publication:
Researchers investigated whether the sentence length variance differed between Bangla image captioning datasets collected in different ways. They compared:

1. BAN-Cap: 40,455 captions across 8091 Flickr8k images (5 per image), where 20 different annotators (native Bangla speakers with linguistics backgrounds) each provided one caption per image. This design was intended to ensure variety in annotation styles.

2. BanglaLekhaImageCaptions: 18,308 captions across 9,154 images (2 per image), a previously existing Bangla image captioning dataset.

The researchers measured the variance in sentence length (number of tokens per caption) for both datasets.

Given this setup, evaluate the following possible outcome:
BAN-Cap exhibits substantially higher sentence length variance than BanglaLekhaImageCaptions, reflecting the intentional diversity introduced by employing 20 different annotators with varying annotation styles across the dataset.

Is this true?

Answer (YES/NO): NO